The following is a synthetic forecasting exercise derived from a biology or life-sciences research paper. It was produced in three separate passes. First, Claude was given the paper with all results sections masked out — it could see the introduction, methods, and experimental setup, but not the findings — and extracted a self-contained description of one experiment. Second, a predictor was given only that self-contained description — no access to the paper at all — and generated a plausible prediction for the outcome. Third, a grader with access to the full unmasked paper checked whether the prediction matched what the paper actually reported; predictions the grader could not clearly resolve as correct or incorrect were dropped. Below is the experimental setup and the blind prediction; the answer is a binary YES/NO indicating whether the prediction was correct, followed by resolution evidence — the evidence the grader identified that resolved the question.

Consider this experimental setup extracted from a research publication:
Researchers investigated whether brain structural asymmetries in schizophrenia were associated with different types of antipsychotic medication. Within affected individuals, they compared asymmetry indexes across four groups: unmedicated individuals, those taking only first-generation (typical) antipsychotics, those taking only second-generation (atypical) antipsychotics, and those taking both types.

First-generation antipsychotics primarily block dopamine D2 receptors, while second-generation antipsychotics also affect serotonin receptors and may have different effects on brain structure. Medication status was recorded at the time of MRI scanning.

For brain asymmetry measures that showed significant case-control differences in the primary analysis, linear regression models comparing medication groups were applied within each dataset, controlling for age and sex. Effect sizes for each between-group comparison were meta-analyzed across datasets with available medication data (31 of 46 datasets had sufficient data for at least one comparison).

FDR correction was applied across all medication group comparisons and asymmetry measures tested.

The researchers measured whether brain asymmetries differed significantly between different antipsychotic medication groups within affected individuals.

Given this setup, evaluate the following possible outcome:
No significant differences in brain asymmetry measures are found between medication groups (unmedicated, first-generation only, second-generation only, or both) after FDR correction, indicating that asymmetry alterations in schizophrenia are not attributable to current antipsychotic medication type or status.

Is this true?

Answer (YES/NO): YES